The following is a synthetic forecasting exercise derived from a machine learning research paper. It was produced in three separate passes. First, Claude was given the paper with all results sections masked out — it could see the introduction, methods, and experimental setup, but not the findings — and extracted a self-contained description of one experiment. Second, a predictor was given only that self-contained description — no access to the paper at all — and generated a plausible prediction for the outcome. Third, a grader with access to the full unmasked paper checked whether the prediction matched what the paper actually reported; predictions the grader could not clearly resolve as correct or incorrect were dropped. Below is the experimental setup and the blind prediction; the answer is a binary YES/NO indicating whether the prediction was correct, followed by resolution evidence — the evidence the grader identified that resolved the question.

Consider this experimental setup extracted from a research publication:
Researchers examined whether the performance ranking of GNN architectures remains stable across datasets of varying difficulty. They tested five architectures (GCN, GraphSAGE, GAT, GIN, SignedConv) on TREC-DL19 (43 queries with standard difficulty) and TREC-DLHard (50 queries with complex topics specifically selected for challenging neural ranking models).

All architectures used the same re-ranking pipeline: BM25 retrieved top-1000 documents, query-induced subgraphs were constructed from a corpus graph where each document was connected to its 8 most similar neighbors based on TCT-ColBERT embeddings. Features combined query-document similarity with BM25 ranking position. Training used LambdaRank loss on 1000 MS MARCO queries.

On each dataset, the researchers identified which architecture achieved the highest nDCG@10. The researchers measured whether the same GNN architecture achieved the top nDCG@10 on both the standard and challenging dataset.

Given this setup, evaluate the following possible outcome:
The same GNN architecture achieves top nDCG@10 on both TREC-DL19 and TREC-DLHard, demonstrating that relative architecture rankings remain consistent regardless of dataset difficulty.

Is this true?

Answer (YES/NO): YES